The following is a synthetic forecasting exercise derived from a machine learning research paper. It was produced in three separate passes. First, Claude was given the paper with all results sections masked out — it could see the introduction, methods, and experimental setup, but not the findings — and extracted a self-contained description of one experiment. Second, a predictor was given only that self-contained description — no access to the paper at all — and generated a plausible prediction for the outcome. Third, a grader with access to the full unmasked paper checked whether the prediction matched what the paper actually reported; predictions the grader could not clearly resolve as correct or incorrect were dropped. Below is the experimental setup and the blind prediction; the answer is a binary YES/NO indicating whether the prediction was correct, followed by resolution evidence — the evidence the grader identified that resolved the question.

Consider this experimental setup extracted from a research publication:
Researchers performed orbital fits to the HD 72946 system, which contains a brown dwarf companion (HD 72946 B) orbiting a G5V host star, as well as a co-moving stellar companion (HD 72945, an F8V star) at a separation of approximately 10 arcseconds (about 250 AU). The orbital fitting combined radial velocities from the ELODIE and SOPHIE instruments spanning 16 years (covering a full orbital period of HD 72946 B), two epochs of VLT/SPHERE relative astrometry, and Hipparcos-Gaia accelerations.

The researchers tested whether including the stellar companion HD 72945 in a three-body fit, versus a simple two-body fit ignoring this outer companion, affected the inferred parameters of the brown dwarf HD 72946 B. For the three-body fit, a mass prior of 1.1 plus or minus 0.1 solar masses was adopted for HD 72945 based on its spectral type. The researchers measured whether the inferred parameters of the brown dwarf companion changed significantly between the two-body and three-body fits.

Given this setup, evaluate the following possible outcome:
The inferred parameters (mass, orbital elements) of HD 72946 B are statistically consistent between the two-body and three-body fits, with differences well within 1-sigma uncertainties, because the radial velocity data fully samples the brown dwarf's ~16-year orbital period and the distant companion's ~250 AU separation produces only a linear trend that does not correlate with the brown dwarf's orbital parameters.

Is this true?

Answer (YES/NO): YES